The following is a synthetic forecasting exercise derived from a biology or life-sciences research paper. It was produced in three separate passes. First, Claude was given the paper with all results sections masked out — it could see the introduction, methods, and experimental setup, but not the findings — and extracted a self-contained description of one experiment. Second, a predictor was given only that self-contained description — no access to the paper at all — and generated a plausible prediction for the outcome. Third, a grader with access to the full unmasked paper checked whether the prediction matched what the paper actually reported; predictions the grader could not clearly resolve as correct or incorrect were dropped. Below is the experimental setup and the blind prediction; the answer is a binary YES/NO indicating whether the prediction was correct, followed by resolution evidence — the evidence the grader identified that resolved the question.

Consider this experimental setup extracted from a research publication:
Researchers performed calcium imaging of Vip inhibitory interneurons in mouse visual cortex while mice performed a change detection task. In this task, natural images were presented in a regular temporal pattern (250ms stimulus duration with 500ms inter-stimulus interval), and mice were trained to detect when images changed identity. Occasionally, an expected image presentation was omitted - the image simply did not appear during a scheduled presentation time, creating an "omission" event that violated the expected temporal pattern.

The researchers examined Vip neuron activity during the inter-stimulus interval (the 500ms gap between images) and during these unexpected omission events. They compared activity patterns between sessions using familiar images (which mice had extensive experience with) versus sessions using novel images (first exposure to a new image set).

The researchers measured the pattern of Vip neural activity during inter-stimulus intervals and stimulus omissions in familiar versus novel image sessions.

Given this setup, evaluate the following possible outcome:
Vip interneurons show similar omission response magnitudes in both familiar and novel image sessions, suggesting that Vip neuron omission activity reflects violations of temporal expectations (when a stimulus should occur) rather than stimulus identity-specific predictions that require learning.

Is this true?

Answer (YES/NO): NO